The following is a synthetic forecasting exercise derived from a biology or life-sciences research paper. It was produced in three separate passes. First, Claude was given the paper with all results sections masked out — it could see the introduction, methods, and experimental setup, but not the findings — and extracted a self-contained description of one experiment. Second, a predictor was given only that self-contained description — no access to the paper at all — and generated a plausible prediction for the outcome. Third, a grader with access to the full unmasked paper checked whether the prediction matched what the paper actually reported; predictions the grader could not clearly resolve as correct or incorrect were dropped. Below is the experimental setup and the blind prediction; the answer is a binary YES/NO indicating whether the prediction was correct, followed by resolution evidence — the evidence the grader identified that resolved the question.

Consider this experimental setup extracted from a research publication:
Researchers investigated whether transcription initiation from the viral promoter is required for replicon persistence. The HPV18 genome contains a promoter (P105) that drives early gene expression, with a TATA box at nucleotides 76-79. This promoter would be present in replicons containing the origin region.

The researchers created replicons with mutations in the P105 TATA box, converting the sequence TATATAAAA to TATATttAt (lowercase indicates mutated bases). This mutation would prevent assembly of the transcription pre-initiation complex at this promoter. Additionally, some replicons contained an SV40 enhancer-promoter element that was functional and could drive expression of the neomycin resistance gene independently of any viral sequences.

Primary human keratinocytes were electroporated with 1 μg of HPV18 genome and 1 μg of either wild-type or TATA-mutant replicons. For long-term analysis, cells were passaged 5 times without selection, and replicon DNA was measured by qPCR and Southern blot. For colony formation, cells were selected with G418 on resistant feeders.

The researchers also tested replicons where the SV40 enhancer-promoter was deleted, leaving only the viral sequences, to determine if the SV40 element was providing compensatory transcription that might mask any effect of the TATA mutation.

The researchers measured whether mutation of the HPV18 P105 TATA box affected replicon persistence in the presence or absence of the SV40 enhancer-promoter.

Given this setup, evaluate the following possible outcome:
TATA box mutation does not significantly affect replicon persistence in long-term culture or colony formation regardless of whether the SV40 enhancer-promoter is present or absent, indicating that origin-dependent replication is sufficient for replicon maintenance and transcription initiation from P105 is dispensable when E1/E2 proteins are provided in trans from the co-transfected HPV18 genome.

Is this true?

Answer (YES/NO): YES